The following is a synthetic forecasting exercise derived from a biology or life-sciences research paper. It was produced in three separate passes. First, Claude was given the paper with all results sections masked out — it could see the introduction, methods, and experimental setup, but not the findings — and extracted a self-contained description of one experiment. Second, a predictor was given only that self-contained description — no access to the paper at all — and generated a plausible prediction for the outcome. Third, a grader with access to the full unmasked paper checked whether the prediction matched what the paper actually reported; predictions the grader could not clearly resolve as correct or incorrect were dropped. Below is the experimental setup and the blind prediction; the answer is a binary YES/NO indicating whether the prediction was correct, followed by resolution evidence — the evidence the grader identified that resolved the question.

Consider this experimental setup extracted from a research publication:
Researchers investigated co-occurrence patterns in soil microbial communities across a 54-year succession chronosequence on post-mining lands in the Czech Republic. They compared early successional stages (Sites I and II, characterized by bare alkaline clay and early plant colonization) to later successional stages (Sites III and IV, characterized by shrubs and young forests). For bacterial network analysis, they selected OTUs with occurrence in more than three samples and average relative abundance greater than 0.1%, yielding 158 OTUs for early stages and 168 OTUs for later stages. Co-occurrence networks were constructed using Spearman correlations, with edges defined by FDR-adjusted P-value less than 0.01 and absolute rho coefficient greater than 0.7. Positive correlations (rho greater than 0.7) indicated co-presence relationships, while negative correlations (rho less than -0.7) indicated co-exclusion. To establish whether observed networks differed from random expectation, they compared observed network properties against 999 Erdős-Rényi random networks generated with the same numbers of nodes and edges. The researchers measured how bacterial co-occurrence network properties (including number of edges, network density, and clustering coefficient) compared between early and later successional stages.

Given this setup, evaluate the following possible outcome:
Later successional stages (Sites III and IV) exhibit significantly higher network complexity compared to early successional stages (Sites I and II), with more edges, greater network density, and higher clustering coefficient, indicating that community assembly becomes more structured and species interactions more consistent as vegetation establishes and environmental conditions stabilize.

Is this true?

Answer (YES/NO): NO